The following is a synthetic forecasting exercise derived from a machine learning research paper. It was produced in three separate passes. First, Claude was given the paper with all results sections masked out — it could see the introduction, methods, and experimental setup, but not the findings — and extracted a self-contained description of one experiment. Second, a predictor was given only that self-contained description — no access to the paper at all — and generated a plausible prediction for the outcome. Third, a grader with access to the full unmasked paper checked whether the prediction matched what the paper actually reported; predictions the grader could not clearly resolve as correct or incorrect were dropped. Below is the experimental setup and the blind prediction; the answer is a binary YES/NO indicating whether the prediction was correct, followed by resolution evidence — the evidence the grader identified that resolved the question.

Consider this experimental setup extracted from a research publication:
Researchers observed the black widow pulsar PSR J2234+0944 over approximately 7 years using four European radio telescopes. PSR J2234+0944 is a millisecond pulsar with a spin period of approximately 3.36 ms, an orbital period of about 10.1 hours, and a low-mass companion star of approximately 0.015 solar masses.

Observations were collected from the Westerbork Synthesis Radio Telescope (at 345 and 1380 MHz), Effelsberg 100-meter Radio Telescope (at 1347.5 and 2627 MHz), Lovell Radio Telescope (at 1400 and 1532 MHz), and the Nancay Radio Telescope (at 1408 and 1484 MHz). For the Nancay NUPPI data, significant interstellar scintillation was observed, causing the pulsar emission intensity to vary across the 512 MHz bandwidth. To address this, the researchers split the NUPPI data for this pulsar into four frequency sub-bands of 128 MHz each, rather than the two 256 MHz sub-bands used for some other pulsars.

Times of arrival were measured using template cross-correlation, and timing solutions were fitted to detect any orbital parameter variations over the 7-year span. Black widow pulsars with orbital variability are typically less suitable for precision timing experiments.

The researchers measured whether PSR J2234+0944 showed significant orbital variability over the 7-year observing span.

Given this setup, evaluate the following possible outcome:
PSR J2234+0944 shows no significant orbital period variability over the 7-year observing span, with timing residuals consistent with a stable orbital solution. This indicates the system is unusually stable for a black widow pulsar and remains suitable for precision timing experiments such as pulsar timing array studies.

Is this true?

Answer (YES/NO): YES